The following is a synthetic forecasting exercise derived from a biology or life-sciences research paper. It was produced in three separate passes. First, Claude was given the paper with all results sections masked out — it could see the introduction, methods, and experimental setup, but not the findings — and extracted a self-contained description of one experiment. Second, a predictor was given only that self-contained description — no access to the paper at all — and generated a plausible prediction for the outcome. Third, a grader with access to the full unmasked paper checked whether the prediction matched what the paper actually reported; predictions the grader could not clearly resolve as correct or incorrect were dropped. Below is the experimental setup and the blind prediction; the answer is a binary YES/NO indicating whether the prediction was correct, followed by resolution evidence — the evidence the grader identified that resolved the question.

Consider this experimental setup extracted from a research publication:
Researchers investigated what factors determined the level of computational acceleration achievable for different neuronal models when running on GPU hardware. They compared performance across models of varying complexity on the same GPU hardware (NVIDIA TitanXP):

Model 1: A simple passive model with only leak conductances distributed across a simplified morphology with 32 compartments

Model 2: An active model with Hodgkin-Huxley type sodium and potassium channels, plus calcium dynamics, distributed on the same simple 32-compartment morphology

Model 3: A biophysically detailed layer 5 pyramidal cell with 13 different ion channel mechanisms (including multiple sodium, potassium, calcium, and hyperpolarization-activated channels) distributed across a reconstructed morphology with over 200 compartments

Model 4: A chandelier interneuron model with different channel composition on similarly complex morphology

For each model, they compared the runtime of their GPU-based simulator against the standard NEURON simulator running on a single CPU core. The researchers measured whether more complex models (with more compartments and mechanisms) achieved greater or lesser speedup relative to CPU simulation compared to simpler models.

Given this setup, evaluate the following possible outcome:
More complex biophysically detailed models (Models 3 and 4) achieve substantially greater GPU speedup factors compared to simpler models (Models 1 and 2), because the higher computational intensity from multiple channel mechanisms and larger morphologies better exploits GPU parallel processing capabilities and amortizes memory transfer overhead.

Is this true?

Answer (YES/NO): YES